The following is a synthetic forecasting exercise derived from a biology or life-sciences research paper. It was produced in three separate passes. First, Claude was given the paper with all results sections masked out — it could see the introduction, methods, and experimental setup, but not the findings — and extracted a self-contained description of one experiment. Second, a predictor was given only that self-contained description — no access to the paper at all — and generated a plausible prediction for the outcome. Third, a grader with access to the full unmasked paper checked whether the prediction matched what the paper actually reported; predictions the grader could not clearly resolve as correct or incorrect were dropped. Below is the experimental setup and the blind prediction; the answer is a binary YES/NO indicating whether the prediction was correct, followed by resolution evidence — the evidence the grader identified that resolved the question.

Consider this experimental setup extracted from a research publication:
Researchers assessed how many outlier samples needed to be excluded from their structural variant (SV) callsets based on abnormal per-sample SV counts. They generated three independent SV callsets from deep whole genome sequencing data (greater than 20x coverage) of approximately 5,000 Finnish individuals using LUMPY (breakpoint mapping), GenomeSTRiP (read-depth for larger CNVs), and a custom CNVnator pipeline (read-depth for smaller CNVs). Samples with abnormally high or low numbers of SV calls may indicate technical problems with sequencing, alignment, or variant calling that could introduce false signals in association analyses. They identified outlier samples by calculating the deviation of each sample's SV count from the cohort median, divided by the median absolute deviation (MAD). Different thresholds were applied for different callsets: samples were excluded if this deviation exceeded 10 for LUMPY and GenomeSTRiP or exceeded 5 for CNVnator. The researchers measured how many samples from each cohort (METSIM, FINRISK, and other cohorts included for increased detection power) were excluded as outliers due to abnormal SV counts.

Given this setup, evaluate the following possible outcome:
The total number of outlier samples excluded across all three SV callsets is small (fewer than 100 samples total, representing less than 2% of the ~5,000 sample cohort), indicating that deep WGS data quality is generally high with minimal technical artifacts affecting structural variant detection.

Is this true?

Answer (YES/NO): YES